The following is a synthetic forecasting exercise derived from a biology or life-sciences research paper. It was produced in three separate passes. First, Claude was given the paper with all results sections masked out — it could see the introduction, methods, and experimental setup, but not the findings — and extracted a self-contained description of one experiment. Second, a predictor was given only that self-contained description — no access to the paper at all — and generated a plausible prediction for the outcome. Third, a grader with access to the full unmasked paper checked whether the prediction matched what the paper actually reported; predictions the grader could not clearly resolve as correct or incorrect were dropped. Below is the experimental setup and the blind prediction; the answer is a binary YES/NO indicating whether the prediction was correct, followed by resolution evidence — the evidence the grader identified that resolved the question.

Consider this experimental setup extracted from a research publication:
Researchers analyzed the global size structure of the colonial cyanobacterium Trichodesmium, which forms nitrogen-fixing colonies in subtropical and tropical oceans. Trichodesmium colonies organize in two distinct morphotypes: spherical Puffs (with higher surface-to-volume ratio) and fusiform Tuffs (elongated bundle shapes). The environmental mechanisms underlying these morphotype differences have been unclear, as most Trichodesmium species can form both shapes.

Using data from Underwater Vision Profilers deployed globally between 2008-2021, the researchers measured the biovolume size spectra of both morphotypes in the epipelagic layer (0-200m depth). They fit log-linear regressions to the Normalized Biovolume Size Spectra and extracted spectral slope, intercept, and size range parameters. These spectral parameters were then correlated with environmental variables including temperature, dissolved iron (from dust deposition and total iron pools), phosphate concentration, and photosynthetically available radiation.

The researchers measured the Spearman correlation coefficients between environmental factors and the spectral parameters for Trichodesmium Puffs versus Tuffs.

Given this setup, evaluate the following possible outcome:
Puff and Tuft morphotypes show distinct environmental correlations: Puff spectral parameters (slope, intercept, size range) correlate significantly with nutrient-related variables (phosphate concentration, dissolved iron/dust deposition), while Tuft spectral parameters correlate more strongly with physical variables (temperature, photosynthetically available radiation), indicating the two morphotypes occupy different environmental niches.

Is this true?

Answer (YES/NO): NO